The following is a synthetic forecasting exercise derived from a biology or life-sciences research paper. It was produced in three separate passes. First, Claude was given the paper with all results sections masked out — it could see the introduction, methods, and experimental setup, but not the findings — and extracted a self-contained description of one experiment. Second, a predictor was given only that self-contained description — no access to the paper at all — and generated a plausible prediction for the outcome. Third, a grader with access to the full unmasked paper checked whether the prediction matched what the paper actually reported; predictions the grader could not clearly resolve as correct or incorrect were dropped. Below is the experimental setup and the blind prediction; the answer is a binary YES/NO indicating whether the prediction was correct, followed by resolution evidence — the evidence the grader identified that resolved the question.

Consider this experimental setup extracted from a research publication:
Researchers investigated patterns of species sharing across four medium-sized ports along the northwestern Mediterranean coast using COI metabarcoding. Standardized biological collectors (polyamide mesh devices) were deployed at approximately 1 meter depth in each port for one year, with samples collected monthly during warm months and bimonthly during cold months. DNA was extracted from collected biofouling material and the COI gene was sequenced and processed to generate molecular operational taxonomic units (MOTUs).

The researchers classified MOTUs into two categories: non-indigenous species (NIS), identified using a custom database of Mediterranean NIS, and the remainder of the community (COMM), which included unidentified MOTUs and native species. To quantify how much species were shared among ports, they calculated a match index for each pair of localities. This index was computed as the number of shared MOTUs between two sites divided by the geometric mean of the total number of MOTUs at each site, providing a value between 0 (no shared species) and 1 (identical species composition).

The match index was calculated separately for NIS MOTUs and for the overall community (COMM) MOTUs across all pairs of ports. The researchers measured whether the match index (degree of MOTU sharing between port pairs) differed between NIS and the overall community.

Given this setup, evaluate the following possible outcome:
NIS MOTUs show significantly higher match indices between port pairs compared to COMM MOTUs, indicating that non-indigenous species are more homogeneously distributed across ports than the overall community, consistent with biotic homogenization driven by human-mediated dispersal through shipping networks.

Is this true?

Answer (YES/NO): YES